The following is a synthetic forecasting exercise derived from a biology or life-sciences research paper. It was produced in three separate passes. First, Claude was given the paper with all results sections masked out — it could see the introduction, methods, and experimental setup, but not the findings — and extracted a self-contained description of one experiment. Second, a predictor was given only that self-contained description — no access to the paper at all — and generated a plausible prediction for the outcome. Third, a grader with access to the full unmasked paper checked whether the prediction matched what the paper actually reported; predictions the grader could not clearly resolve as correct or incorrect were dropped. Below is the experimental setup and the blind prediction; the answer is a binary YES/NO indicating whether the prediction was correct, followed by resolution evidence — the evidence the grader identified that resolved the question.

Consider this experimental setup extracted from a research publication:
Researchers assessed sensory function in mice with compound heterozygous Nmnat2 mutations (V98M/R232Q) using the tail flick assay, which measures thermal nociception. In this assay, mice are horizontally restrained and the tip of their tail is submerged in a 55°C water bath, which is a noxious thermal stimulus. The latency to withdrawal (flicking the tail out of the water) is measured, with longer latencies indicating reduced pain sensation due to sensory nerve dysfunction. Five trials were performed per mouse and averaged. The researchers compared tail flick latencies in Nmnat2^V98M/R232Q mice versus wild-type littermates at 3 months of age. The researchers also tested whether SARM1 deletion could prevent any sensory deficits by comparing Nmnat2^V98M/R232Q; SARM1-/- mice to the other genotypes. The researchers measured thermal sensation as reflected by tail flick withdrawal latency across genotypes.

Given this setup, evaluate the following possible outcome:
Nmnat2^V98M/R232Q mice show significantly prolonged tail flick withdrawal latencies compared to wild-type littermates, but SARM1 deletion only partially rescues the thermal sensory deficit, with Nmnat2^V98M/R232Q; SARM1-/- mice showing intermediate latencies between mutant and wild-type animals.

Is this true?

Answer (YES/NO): NO